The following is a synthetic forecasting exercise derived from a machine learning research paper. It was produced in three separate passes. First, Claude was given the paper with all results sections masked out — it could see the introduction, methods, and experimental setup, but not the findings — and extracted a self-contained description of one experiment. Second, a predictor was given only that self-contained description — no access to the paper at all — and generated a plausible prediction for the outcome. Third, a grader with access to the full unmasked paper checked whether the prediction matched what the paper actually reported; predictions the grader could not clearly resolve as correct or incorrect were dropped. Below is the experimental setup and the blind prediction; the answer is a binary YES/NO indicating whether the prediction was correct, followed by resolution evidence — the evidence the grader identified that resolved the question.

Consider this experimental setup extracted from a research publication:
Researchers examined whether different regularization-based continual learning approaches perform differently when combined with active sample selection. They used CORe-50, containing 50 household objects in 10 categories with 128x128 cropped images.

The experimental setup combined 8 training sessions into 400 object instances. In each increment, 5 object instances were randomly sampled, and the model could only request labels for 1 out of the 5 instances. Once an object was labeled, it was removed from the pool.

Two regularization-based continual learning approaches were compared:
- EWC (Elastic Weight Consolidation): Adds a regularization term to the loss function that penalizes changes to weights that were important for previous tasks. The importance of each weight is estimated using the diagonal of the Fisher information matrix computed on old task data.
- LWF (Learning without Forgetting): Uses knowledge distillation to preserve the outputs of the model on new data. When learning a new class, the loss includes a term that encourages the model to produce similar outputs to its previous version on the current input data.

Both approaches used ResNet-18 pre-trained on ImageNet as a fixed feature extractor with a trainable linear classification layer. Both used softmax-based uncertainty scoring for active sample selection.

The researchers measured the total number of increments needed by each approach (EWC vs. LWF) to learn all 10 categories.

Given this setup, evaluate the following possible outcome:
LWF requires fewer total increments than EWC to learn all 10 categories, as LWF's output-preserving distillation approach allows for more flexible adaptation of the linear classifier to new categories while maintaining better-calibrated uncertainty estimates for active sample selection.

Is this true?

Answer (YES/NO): YES